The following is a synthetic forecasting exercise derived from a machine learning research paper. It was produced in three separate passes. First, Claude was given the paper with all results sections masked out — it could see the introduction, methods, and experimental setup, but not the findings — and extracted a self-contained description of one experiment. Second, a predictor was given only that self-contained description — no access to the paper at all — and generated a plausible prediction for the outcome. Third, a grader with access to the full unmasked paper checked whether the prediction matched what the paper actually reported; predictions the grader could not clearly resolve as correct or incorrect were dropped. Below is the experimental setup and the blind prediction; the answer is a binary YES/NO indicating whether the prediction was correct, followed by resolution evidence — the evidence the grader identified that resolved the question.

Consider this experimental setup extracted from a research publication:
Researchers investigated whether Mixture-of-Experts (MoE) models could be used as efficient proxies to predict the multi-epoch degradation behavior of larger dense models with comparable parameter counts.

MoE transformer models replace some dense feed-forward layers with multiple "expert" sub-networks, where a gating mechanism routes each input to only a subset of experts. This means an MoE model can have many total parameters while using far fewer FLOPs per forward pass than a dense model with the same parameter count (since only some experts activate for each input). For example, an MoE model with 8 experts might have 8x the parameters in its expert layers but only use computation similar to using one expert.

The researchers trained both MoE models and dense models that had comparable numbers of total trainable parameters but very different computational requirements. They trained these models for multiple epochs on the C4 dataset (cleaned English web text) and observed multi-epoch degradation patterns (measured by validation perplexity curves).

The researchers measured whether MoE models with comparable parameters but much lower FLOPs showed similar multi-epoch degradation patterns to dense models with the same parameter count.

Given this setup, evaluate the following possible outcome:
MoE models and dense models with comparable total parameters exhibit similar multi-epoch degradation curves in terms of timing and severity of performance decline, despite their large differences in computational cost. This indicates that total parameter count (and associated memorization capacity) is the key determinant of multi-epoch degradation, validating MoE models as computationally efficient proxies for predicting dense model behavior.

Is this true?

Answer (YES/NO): YES